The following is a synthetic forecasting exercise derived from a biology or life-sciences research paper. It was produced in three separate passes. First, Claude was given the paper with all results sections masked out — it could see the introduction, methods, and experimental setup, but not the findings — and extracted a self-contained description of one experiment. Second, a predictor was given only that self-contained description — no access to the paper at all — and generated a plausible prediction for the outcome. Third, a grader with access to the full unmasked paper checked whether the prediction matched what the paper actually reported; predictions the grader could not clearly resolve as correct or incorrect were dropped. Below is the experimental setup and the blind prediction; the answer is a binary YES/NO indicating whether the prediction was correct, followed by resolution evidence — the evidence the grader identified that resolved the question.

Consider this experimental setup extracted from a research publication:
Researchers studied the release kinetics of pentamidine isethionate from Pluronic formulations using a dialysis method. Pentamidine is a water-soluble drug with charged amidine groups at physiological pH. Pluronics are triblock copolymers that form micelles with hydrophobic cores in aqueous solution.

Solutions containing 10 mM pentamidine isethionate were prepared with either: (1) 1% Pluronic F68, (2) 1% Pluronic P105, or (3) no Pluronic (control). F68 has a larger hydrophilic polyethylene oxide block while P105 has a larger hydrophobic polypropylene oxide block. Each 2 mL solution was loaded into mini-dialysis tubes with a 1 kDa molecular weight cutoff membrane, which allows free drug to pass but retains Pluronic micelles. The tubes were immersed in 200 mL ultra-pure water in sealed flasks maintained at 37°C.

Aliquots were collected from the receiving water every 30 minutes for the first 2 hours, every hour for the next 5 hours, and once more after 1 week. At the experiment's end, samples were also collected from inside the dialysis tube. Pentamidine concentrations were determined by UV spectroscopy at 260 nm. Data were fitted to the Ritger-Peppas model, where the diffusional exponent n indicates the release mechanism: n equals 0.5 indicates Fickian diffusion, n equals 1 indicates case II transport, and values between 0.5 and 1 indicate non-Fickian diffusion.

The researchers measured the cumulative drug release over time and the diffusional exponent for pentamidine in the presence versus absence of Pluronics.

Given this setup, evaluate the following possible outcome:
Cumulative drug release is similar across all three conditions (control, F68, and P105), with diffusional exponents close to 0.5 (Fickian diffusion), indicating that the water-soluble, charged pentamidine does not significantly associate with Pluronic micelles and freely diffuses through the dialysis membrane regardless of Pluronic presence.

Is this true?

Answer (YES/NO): YES